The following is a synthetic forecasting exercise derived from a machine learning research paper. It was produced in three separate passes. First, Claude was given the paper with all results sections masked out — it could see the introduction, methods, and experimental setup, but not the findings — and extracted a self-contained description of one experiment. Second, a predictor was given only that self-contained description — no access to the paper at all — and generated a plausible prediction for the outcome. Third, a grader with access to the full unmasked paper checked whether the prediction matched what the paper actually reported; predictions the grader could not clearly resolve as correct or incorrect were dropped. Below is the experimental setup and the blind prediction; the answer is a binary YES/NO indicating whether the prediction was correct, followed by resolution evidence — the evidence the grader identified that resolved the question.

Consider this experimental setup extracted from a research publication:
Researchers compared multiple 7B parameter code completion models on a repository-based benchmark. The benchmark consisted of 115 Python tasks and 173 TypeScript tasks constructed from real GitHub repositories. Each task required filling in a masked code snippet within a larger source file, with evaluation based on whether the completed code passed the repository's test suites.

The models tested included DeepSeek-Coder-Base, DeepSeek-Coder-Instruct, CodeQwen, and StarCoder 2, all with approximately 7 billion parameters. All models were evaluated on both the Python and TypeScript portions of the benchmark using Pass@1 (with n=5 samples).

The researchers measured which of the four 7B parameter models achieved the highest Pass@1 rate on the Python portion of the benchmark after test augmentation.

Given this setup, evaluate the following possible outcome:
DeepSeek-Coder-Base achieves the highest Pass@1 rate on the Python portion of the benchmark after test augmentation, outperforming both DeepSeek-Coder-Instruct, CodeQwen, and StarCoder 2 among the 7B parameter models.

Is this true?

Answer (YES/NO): YES